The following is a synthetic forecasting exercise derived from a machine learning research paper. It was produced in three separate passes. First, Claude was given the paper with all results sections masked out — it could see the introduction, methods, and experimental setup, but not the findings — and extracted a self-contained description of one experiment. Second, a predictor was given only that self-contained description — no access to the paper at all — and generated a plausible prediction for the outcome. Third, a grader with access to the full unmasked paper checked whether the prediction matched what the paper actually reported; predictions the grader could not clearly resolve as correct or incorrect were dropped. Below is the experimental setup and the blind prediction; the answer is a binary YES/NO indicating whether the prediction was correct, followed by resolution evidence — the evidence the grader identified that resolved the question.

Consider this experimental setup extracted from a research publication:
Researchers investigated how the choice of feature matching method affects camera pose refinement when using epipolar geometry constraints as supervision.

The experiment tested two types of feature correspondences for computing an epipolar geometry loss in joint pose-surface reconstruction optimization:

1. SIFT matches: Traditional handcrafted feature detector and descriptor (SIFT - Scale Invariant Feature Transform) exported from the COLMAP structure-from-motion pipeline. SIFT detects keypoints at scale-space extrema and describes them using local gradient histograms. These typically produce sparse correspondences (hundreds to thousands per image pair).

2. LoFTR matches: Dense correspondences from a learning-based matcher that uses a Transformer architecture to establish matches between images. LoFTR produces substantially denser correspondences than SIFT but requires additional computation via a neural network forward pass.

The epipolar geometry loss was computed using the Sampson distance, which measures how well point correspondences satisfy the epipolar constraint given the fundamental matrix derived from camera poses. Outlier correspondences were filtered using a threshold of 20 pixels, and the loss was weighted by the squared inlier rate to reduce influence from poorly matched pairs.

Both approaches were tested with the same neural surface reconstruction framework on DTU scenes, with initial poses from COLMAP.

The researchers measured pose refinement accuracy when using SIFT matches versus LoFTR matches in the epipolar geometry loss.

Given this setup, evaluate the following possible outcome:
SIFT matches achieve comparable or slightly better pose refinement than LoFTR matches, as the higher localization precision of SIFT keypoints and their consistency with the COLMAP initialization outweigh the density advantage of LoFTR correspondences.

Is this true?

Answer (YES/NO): YES